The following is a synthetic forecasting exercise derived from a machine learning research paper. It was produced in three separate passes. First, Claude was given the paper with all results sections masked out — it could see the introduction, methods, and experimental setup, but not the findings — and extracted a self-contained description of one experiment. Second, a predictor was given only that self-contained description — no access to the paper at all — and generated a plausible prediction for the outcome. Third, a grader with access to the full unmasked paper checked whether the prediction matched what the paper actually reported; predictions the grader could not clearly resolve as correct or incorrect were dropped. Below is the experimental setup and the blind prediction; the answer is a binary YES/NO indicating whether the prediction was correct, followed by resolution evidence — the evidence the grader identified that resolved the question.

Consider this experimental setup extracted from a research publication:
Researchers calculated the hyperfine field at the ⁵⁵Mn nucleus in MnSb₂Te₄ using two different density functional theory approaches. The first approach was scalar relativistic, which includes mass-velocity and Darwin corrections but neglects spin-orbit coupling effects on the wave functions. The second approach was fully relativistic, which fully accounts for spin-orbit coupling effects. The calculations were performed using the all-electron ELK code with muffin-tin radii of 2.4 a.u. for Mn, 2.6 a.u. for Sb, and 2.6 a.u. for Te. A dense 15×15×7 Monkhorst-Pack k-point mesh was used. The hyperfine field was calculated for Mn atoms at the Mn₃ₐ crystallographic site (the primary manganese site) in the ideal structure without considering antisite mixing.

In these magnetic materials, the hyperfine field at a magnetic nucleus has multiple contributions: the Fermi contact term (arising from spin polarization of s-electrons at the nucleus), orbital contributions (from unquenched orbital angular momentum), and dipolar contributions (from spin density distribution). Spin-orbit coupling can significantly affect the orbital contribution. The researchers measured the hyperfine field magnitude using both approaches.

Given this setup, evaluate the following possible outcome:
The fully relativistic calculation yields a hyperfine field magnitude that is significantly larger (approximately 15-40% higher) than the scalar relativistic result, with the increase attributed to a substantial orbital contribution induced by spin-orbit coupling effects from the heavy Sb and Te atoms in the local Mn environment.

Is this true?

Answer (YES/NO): NO